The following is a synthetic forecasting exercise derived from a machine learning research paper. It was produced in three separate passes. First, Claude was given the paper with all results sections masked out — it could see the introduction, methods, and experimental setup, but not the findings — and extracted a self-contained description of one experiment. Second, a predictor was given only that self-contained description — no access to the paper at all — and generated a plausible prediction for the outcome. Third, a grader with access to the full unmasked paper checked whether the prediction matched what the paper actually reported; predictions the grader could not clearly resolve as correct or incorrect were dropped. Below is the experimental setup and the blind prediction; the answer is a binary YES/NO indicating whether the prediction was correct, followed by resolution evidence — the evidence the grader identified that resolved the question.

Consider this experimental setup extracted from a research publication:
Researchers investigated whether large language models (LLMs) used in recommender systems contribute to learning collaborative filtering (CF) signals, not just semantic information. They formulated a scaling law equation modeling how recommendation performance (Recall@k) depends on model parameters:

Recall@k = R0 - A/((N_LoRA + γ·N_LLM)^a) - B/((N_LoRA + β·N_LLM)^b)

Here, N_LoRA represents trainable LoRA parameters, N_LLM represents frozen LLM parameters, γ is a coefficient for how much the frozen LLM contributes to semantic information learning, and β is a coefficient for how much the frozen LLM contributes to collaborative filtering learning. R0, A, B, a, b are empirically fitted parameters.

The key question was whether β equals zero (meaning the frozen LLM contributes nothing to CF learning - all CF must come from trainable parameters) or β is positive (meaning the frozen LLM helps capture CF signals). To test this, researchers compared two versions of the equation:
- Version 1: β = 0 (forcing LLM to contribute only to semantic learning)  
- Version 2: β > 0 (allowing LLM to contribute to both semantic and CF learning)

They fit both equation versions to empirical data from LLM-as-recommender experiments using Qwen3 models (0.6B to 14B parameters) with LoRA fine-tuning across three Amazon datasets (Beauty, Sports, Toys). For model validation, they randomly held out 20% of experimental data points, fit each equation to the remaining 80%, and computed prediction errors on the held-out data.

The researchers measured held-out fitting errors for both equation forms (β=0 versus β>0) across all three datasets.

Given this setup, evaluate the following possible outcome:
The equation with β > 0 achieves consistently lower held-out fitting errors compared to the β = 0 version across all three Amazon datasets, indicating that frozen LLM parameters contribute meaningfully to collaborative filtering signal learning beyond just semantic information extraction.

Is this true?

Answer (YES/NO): YES